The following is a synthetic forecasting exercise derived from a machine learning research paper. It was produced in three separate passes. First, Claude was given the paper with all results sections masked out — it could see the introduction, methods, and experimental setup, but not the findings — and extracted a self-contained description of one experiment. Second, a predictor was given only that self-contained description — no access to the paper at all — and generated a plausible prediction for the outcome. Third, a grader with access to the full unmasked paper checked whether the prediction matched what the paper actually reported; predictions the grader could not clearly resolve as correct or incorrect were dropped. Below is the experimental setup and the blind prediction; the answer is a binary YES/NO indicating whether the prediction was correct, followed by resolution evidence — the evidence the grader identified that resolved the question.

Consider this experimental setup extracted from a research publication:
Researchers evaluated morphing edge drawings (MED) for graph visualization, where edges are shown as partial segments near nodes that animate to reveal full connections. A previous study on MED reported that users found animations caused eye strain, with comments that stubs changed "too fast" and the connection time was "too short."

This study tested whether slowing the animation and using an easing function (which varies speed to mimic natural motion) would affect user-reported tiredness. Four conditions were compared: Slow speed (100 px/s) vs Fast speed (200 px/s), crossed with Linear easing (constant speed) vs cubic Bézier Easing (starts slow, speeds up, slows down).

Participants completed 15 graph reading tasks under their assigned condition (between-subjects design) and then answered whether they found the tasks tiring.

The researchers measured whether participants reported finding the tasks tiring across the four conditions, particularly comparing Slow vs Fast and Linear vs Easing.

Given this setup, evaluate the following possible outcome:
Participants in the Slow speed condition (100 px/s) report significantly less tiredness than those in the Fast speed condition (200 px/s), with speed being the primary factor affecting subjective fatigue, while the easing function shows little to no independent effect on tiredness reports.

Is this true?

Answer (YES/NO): NO